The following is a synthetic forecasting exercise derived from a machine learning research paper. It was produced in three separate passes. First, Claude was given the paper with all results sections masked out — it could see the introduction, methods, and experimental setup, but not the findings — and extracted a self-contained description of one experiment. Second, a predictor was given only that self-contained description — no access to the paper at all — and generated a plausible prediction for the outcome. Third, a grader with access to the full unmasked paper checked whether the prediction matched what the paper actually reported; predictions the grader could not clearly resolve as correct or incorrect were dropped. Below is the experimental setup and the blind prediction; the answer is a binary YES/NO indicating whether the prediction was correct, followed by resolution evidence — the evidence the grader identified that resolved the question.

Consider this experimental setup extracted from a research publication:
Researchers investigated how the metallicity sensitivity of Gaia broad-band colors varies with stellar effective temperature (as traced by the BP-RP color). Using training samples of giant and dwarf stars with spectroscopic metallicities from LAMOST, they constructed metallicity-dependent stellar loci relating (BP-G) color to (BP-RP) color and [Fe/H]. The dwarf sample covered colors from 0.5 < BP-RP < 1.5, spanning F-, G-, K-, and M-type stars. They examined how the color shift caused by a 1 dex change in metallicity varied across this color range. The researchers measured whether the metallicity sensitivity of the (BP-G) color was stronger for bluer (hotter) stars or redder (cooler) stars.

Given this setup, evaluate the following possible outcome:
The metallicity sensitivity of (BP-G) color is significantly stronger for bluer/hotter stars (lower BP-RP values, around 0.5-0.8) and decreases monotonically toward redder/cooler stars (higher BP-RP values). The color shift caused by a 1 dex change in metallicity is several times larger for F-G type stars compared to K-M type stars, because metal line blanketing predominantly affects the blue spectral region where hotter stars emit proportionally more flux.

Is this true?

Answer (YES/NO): NO